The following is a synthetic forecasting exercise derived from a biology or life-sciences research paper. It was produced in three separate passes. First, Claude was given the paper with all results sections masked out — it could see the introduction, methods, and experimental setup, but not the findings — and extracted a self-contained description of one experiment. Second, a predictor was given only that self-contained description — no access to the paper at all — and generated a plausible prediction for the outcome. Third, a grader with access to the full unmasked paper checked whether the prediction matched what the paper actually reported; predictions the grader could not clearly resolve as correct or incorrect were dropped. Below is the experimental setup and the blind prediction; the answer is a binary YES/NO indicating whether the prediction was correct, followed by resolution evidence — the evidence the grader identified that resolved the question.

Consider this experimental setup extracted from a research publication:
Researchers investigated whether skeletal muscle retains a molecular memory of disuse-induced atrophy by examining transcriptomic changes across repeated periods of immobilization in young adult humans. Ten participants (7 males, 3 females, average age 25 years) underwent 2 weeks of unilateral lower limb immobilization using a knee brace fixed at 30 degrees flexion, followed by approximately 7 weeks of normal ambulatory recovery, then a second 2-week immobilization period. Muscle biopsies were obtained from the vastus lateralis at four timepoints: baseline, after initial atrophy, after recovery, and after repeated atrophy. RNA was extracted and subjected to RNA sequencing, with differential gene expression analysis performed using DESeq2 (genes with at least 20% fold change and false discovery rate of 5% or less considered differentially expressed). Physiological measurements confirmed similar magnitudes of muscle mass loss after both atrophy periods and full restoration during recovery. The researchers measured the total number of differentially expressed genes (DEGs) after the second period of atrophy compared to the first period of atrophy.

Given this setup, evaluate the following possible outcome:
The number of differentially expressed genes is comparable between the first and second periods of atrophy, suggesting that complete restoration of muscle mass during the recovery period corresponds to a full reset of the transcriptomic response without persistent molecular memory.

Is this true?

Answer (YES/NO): NO